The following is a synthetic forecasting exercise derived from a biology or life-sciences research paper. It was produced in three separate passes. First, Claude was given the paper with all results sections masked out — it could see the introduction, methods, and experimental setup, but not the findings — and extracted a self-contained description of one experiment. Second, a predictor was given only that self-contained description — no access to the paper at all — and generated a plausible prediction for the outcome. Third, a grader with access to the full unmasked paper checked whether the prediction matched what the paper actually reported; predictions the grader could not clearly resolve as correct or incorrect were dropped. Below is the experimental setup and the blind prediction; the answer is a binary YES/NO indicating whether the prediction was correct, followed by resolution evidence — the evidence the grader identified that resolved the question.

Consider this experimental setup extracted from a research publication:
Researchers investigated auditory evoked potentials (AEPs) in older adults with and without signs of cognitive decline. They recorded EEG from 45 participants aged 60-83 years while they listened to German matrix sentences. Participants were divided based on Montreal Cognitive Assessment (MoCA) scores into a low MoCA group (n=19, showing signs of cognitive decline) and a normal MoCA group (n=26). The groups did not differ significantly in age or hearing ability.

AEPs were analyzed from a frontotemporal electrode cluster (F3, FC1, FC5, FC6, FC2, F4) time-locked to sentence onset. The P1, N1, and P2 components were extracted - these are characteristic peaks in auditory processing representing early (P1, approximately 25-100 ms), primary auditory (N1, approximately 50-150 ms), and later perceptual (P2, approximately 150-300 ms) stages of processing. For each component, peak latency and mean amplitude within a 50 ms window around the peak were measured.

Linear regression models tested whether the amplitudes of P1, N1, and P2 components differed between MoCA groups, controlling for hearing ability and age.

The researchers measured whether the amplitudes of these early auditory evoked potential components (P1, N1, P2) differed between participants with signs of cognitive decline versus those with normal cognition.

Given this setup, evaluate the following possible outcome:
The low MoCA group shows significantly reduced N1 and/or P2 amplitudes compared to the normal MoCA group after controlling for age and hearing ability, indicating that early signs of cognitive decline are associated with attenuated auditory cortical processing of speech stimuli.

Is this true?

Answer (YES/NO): NO